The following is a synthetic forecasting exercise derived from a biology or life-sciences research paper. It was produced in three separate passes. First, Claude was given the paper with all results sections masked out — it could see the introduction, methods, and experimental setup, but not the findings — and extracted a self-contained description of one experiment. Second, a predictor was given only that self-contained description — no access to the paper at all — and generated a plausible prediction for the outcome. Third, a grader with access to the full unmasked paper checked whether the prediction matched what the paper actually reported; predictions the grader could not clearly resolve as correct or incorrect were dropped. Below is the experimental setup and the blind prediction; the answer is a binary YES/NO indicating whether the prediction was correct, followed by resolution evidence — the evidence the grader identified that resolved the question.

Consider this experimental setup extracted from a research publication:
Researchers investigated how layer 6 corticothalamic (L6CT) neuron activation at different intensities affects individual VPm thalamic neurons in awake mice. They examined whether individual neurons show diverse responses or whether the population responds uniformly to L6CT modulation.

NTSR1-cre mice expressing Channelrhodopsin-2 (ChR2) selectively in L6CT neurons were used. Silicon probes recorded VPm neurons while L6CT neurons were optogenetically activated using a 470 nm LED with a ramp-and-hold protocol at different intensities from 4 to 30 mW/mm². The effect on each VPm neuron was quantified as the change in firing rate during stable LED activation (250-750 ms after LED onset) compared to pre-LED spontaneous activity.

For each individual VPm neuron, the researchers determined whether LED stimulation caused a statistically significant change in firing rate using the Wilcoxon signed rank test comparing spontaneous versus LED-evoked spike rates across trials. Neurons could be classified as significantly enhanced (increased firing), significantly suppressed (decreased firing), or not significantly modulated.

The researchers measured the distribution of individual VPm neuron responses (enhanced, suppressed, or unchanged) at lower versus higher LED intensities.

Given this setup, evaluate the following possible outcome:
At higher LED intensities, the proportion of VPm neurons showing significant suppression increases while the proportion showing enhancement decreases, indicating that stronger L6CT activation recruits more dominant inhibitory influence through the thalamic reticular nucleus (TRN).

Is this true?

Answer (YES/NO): NO